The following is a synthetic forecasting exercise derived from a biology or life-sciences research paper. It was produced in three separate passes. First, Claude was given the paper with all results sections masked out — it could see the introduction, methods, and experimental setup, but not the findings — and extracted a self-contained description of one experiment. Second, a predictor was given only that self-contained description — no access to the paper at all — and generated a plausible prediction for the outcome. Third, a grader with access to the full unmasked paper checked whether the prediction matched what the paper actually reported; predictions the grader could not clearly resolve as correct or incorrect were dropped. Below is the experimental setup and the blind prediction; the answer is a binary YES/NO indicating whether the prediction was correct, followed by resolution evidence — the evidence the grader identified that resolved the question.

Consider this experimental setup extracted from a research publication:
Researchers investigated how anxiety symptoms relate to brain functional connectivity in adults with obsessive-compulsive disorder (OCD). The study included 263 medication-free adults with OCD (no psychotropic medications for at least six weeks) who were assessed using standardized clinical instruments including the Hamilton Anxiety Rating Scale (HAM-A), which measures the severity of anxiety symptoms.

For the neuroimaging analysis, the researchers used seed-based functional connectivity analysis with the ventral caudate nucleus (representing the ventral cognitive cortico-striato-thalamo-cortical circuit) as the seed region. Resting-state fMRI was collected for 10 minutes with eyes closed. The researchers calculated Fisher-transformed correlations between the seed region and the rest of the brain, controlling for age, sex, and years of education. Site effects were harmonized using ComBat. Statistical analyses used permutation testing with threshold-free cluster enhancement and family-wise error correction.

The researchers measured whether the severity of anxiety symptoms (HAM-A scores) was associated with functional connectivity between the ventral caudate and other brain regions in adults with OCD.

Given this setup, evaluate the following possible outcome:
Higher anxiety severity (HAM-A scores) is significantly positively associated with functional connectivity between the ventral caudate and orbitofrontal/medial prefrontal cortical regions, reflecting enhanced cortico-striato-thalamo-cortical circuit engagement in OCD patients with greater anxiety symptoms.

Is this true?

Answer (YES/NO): NO